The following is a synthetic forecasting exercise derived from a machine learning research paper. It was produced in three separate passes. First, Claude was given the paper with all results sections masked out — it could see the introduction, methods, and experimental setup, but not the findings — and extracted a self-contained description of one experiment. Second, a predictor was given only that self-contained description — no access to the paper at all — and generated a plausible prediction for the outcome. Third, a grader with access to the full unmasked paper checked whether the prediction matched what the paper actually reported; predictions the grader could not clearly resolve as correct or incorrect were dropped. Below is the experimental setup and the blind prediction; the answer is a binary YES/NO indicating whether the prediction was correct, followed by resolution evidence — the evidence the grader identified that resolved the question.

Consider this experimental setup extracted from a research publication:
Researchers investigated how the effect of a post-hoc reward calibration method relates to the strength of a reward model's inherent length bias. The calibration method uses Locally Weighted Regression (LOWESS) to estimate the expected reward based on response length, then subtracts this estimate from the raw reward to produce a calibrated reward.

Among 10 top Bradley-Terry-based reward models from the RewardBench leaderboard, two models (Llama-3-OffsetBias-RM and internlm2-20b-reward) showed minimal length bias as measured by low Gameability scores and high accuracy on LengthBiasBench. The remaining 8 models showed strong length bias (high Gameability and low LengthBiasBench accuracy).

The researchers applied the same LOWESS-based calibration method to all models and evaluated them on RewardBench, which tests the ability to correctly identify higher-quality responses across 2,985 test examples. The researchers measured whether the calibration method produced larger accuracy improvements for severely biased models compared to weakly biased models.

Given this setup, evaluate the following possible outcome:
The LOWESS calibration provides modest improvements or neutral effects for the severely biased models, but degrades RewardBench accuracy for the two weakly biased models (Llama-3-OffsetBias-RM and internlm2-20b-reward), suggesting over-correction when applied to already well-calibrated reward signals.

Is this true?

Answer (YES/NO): NO